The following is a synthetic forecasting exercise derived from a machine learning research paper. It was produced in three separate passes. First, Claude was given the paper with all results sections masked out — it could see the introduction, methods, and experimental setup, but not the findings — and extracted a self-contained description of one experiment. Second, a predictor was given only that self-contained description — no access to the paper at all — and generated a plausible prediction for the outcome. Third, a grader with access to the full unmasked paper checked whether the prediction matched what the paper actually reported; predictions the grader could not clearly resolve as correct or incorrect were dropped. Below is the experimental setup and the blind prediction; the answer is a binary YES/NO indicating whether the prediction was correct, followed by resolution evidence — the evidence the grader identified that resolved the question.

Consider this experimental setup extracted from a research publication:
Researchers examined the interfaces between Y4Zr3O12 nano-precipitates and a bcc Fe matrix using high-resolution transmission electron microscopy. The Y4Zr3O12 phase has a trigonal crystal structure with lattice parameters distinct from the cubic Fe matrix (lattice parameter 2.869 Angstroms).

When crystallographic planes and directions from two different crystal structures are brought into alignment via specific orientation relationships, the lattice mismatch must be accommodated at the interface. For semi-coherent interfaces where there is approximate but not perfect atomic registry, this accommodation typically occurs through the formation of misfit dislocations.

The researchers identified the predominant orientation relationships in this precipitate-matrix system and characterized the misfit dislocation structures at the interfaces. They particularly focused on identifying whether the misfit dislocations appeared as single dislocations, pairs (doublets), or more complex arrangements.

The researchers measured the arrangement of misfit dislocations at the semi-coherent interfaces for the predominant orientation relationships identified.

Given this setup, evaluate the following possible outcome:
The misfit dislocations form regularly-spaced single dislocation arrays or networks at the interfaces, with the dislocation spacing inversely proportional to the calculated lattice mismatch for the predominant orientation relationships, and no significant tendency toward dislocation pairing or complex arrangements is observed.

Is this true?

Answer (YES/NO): NO